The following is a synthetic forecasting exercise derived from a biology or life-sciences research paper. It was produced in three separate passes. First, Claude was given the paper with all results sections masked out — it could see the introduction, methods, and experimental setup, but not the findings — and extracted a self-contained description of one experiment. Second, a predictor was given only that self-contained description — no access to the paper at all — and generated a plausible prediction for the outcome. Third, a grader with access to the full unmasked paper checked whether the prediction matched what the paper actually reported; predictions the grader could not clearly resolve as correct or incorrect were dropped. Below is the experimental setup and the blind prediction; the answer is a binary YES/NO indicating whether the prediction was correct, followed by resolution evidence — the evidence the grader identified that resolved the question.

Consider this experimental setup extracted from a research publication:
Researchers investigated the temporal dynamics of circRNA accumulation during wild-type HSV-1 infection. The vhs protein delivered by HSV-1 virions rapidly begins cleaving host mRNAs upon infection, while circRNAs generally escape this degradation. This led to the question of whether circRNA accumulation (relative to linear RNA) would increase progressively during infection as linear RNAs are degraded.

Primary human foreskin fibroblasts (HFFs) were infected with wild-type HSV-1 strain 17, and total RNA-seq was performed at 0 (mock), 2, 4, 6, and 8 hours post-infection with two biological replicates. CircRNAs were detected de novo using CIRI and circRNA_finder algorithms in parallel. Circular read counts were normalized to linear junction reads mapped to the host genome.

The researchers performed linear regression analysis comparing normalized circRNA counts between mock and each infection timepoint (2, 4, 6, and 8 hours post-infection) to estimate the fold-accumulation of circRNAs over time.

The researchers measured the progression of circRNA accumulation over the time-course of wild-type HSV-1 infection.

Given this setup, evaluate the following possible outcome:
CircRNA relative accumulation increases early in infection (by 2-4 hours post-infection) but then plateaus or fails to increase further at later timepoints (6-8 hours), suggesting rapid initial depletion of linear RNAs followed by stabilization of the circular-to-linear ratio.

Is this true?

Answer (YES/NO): NO